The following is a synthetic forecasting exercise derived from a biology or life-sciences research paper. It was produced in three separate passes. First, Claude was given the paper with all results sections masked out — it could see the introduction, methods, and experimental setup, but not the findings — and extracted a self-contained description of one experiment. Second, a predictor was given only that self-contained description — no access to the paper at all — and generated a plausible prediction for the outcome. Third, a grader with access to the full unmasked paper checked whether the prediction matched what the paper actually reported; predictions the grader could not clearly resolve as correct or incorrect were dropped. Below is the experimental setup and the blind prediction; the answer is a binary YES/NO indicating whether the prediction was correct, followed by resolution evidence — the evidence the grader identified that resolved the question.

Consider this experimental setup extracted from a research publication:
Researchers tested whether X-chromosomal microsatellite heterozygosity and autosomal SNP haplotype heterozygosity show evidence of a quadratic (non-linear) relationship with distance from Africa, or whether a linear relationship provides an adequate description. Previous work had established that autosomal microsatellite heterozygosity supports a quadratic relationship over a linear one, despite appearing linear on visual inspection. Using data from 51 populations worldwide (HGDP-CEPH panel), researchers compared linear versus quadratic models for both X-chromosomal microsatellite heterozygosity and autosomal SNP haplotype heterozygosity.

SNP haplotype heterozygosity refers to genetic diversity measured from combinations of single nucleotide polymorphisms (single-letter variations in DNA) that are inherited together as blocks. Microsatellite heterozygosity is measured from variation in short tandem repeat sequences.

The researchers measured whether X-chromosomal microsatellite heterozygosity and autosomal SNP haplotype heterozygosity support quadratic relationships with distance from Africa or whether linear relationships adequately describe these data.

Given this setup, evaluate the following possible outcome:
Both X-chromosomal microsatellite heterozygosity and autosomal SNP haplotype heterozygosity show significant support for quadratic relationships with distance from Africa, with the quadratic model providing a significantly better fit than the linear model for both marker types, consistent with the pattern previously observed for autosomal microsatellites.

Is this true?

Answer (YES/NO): NO